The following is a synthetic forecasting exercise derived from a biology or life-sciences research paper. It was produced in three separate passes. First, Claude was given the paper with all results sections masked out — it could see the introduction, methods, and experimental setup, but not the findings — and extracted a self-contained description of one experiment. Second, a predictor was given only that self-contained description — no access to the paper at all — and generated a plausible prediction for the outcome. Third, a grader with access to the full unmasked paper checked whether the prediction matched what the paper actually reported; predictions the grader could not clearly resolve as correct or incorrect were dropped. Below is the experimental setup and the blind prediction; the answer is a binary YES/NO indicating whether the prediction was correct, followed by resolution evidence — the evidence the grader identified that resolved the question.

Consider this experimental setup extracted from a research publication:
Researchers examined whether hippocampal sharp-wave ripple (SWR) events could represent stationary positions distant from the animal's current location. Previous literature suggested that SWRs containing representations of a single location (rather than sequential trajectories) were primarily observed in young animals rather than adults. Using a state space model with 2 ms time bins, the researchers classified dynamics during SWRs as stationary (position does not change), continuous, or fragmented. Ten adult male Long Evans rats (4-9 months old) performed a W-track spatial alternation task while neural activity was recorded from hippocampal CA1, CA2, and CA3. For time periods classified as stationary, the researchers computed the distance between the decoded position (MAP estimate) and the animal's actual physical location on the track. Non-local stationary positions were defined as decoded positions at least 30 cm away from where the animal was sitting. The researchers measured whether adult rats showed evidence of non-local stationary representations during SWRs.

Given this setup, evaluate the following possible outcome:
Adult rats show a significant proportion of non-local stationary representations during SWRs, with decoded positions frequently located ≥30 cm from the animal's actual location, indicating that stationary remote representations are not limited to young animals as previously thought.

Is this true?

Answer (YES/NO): YES